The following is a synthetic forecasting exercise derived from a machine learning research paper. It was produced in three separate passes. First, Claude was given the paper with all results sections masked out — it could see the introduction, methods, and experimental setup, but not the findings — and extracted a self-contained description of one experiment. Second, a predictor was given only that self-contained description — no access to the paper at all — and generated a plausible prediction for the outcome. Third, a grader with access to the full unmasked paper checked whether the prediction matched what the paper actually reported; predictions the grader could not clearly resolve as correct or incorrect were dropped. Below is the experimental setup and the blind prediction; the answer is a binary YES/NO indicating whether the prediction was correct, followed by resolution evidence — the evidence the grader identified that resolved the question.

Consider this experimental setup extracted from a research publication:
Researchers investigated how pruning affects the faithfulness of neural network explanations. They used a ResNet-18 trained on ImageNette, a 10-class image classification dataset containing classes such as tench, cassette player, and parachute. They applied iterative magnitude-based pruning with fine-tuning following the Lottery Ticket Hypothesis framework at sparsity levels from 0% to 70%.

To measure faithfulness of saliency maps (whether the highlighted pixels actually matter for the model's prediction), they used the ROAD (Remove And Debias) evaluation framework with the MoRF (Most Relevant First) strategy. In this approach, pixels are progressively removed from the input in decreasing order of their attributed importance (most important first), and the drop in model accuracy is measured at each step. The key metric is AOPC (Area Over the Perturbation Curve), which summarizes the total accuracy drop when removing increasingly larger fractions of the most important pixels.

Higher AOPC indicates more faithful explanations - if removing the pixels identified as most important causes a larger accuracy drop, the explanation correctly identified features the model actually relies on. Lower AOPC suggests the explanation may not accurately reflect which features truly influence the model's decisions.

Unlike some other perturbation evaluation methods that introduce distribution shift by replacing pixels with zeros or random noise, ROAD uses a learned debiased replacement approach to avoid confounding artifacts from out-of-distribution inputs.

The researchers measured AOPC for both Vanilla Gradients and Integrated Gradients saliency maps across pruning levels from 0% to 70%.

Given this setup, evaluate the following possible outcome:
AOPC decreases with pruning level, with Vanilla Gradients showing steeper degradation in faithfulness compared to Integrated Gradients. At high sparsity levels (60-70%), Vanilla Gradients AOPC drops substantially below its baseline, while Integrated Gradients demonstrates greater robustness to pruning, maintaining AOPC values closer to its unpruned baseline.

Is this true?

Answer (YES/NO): NO